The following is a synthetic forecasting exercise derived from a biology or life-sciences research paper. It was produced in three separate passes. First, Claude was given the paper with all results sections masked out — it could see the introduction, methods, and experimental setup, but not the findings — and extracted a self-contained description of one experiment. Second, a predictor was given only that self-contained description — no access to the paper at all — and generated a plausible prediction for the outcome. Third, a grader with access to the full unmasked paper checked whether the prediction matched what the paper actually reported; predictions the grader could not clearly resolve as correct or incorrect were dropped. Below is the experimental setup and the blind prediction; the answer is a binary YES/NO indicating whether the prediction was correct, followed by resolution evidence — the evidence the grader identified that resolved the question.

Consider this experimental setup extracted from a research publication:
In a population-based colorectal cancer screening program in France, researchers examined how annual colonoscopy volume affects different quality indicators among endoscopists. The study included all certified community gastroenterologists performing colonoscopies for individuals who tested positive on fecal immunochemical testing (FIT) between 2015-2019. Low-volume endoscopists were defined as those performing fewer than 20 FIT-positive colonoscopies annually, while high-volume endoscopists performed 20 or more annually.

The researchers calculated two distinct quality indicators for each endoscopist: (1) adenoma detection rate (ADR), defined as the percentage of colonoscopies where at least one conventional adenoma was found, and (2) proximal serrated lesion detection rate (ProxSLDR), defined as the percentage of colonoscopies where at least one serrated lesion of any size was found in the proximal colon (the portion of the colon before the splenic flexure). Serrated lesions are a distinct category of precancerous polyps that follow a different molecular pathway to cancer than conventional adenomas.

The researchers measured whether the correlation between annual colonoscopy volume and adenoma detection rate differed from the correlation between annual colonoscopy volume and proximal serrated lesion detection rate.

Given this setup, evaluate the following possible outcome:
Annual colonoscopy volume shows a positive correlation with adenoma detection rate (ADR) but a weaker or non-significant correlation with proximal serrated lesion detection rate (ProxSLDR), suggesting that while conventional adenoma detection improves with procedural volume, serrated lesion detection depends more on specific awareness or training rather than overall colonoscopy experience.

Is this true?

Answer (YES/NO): NO